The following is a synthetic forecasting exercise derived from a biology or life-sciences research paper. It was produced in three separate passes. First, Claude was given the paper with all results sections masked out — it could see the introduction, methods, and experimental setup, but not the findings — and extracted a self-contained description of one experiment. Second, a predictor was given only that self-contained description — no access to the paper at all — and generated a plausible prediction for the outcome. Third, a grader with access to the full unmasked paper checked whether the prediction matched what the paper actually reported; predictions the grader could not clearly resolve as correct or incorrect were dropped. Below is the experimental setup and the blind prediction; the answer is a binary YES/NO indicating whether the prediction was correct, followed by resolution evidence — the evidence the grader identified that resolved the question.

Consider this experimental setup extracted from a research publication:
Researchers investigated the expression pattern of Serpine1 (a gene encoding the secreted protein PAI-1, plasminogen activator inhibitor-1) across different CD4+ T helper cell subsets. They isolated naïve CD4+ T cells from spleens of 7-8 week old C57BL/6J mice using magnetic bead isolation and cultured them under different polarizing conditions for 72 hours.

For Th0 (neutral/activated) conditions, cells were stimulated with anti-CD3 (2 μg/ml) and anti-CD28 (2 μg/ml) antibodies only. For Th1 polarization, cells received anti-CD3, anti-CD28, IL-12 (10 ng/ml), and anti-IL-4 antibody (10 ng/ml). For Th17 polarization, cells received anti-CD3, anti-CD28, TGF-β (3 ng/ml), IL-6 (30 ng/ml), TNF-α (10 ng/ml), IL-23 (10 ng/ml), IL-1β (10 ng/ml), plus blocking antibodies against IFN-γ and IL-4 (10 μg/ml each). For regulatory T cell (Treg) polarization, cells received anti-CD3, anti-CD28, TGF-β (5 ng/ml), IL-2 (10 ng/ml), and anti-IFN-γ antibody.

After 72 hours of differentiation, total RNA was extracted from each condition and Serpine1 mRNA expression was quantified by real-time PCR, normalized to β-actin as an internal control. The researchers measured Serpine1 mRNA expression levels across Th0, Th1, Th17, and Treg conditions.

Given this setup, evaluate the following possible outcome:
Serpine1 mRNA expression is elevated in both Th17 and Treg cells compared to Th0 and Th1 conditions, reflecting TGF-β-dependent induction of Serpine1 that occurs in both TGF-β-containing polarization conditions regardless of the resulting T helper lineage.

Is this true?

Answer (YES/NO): NO